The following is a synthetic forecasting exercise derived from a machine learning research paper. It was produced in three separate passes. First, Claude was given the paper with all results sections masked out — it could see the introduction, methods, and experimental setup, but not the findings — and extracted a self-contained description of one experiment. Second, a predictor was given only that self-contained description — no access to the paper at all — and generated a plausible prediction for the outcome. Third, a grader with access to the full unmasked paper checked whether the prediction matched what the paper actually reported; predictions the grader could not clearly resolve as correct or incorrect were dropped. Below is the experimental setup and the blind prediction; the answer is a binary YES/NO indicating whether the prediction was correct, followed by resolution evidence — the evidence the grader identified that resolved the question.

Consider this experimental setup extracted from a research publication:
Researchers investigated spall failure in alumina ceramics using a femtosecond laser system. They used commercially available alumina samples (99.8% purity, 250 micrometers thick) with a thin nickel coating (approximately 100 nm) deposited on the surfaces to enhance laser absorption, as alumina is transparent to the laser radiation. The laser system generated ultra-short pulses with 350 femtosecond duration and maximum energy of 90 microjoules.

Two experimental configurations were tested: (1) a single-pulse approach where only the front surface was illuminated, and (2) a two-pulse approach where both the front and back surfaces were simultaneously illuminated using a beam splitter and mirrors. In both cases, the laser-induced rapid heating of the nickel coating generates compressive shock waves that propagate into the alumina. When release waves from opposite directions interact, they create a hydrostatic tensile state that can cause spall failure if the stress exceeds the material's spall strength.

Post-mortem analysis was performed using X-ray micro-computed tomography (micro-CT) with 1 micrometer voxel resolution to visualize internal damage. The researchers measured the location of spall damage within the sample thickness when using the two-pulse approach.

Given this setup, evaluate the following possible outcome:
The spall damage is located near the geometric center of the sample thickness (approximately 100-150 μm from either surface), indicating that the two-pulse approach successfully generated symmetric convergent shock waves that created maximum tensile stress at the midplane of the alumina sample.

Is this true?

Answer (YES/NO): YES